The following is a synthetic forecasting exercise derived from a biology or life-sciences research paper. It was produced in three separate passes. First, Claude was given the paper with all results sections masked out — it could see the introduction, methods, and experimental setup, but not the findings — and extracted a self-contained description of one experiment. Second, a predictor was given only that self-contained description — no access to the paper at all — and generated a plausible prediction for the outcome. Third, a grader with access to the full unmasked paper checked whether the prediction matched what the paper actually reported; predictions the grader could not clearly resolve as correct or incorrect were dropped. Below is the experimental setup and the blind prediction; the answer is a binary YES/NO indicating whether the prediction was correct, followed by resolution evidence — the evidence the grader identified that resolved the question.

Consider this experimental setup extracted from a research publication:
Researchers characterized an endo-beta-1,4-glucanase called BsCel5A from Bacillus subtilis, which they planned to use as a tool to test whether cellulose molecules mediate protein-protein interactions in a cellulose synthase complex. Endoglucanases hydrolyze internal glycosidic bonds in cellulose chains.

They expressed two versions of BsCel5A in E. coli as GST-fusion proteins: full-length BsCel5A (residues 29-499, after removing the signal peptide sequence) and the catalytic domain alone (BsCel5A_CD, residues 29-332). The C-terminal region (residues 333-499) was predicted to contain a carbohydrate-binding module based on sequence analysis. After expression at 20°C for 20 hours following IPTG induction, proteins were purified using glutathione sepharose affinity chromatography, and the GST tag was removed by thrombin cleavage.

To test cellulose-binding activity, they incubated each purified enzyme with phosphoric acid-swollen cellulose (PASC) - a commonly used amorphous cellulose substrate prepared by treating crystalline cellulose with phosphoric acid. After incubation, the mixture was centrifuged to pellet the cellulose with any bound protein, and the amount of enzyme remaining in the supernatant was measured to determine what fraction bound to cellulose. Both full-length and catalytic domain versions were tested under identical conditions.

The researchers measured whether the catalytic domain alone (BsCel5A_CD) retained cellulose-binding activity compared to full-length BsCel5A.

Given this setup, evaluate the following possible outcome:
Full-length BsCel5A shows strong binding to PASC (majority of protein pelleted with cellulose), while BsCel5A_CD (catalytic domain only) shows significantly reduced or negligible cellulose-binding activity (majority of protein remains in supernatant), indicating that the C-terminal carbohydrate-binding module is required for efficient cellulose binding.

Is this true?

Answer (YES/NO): NO